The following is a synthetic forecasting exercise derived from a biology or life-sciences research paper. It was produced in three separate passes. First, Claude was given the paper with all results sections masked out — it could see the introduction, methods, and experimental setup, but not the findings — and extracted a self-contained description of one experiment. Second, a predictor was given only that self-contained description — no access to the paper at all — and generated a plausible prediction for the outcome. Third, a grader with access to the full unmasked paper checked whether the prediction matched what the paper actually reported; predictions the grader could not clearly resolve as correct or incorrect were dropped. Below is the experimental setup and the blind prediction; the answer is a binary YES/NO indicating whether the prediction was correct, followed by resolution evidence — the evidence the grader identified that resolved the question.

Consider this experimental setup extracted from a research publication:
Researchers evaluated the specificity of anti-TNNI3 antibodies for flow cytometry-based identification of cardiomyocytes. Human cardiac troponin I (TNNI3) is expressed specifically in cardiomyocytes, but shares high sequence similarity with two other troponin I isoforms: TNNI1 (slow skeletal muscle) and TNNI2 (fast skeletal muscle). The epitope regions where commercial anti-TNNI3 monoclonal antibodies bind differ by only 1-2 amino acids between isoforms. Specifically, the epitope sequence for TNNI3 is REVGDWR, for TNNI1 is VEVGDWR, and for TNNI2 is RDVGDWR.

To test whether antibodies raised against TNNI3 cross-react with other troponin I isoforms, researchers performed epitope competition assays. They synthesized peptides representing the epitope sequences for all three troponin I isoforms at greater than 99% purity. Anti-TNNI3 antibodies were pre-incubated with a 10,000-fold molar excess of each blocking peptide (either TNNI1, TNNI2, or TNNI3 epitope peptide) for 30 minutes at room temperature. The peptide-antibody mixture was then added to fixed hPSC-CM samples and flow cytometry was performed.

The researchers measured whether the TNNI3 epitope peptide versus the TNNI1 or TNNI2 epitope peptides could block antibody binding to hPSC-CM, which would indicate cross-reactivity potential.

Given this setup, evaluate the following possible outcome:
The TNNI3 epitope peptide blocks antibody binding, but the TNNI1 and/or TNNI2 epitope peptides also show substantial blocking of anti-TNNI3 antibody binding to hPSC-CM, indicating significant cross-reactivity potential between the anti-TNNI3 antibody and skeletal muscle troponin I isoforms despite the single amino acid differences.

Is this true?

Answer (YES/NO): YES